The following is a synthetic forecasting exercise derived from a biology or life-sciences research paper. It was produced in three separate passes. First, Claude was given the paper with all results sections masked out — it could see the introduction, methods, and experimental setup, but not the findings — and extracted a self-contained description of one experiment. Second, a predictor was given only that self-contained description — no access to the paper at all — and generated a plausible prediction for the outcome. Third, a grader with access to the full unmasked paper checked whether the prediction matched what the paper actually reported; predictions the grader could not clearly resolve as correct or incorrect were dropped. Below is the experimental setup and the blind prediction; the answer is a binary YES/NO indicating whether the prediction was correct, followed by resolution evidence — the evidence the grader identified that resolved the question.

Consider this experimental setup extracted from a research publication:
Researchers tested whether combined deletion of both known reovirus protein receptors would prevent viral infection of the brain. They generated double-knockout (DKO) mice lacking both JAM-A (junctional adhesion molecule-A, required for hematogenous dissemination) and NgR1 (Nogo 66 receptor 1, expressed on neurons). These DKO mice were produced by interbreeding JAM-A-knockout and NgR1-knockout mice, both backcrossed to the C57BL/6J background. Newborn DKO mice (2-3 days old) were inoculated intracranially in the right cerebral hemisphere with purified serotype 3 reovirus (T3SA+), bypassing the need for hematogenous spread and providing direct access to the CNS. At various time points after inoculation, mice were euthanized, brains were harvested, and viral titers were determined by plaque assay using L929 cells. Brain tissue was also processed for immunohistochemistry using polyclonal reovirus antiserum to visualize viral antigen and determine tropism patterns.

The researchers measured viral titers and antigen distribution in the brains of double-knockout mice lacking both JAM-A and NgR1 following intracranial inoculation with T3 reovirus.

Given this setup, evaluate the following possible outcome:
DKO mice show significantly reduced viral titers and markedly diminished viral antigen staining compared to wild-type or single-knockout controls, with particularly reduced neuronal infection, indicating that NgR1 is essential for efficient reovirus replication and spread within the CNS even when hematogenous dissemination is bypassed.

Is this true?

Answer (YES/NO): NO